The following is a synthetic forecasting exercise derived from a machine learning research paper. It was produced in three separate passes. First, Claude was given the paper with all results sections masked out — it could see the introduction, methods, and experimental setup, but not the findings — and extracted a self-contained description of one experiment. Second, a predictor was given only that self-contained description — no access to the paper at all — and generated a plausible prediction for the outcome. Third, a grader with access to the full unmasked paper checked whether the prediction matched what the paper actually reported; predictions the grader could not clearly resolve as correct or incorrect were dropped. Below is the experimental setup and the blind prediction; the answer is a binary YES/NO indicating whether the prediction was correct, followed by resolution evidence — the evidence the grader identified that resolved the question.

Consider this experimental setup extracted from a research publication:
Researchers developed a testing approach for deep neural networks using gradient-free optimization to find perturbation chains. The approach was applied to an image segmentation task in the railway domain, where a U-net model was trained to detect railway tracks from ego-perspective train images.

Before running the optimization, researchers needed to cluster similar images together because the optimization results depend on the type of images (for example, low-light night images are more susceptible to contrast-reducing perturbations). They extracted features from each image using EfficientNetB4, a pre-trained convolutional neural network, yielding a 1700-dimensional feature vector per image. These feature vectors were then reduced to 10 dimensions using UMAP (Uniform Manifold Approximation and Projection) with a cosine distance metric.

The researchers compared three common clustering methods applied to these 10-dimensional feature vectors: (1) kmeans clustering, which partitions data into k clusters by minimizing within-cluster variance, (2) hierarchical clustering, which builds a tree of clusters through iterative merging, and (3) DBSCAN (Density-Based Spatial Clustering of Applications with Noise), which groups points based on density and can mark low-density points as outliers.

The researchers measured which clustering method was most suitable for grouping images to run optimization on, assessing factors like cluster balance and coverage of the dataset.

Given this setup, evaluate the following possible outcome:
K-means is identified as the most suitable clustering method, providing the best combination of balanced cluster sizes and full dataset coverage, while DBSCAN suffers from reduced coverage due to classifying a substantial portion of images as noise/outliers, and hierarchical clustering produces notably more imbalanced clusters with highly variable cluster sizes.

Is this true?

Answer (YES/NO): YES